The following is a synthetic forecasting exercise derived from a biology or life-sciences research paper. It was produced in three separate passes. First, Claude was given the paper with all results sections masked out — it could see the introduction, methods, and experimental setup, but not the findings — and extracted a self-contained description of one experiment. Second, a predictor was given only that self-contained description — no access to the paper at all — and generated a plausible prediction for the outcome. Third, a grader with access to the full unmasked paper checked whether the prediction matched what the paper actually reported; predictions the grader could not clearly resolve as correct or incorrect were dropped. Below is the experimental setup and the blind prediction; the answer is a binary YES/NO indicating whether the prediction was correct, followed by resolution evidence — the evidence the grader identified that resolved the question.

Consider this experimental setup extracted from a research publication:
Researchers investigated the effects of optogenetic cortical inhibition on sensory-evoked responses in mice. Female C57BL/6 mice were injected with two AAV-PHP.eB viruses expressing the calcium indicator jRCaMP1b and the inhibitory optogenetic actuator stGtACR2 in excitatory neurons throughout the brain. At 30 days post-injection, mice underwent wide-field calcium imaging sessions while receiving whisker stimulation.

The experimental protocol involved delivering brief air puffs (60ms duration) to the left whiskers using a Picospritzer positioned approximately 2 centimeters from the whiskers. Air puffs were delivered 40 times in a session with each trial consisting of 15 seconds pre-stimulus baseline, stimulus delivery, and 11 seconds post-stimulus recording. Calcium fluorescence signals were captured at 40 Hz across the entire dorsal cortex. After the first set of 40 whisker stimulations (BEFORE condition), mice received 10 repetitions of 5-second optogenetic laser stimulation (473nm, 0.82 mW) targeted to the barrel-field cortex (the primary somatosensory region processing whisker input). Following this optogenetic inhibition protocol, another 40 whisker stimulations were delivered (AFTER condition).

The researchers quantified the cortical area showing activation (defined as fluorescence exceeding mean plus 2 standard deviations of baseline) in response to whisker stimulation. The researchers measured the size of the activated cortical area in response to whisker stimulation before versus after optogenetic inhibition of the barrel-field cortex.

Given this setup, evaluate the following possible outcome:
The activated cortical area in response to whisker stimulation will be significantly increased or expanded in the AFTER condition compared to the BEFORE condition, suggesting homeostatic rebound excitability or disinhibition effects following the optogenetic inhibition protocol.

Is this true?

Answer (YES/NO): NO